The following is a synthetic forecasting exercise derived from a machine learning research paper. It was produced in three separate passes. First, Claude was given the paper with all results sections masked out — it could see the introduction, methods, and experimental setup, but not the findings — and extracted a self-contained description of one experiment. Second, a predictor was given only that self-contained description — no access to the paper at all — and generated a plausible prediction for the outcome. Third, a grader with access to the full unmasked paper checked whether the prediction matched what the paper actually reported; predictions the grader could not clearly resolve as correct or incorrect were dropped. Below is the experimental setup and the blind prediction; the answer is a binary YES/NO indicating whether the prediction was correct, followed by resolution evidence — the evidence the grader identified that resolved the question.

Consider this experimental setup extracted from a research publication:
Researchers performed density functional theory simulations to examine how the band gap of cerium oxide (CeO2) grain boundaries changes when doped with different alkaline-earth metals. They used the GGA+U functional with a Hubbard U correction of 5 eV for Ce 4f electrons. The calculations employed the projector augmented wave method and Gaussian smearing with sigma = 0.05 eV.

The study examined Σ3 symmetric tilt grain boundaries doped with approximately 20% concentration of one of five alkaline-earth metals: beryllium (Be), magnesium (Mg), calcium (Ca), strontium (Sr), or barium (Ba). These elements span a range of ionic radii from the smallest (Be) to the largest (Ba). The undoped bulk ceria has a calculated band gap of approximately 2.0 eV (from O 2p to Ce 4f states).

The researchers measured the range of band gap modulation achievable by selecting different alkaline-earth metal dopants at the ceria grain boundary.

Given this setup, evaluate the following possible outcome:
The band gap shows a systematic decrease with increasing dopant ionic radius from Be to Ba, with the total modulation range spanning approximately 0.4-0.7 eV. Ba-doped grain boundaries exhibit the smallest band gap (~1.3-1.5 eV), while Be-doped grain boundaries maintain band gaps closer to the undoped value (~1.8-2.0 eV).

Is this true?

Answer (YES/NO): NO